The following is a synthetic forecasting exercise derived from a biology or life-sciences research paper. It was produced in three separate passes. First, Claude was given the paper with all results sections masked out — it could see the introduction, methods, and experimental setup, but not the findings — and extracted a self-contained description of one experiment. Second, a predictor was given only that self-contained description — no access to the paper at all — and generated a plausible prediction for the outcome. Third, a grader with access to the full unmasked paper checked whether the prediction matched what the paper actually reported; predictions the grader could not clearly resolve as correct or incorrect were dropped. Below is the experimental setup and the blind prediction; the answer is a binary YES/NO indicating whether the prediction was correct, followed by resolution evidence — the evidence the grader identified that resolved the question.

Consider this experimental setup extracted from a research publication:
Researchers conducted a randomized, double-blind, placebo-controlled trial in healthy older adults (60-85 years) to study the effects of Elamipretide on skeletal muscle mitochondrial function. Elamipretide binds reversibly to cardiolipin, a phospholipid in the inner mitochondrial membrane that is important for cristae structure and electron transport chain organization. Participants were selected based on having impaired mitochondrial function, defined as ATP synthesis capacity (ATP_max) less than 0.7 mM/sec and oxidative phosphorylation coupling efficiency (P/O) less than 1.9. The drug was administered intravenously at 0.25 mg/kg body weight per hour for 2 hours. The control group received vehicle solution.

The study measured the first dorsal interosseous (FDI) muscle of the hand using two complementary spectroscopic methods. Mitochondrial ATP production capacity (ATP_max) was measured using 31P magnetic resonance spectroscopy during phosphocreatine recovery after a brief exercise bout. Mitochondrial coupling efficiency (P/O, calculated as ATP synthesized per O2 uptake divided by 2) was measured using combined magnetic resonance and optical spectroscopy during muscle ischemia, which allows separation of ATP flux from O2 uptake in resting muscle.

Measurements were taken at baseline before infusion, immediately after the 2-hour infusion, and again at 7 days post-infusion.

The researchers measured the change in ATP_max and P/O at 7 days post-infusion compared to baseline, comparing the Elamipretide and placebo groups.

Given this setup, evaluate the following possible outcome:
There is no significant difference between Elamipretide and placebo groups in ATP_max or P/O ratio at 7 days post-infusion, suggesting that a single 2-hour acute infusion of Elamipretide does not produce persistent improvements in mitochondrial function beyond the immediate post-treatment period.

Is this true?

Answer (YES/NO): YES